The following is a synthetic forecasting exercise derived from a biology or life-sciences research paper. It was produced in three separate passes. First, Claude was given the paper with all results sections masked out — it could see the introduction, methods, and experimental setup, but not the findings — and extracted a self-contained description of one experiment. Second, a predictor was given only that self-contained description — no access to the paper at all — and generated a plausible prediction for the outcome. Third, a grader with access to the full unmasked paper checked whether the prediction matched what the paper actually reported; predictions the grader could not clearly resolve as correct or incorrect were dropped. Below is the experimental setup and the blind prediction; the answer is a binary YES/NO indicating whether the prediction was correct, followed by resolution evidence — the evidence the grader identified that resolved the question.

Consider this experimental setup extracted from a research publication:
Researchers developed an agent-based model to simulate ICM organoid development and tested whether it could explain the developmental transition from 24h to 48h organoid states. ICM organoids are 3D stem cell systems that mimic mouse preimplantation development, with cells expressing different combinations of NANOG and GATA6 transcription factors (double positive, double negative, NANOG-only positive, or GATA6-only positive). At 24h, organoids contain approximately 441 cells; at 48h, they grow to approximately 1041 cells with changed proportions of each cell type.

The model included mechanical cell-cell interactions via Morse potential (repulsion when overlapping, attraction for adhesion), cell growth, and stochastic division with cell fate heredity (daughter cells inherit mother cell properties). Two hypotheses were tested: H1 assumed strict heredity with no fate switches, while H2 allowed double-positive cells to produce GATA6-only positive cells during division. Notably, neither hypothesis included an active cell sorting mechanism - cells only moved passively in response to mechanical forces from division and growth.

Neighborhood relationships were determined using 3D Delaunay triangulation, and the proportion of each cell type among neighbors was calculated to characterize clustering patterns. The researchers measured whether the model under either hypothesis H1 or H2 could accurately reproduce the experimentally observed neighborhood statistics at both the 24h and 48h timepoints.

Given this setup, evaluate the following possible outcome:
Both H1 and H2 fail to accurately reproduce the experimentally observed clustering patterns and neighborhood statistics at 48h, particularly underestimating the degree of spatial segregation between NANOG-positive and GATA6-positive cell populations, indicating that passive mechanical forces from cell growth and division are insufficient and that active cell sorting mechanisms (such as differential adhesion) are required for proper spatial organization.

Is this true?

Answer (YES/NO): YES